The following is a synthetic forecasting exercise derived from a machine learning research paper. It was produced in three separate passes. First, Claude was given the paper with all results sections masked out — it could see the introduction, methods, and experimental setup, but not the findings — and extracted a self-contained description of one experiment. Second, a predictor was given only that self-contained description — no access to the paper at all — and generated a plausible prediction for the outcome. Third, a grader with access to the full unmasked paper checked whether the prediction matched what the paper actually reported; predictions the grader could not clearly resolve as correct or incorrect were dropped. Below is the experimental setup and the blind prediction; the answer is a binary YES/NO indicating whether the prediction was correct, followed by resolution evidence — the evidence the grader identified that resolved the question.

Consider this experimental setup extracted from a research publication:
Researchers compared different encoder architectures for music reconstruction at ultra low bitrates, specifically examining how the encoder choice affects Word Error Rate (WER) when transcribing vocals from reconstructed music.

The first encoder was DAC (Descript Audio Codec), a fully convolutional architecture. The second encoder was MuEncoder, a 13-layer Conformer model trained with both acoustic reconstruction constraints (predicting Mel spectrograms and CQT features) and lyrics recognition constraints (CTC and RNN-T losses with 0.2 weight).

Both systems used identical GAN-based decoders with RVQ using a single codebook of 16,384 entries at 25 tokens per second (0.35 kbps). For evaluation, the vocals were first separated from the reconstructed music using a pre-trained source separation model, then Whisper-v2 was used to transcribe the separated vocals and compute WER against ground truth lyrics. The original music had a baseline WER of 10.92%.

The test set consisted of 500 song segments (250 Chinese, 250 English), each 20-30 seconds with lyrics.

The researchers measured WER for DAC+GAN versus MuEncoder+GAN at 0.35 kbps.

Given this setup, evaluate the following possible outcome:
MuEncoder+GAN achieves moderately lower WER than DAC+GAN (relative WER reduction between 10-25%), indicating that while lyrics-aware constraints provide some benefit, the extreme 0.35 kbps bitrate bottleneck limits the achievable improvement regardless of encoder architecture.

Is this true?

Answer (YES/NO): NO